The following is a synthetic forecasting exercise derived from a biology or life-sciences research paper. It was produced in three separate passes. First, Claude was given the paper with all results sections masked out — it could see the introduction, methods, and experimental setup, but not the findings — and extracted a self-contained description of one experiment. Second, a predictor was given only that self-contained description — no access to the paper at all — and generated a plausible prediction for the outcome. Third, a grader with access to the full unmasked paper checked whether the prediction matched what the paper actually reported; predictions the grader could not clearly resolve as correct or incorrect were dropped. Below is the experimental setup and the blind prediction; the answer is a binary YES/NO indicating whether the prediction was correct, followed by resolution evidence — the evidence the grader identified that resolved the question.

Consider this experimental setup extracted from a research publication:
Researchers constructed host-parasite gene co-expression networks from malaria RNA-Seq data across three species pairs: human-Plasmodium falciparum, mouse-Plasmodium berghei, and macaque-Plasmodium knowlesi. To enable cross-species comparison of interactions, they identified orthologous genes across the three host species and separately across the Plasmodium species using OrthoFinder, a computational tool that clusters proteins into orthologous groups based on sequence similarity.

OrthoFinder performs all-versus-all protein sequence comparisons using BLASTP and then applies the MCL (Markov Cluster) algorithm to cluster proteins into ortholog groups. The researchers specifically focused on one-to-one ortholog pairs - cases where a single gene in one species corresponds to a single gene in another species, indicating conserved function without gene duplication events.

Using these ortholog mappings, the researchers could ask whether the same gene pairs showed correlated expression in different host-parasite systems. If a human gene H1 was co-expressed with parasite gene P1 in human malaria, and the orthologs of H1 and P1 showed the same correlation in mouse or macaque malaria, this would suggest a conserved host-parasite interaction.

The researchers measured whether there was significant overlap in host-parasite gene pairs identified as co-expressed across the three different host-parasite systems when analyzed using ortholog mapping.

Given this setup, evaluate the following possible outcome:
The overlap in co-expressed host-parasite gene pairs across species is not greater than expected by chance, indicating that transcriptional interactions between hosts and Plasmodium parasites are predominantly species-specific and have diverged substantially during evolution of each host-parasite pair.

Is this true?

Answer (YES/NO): NO